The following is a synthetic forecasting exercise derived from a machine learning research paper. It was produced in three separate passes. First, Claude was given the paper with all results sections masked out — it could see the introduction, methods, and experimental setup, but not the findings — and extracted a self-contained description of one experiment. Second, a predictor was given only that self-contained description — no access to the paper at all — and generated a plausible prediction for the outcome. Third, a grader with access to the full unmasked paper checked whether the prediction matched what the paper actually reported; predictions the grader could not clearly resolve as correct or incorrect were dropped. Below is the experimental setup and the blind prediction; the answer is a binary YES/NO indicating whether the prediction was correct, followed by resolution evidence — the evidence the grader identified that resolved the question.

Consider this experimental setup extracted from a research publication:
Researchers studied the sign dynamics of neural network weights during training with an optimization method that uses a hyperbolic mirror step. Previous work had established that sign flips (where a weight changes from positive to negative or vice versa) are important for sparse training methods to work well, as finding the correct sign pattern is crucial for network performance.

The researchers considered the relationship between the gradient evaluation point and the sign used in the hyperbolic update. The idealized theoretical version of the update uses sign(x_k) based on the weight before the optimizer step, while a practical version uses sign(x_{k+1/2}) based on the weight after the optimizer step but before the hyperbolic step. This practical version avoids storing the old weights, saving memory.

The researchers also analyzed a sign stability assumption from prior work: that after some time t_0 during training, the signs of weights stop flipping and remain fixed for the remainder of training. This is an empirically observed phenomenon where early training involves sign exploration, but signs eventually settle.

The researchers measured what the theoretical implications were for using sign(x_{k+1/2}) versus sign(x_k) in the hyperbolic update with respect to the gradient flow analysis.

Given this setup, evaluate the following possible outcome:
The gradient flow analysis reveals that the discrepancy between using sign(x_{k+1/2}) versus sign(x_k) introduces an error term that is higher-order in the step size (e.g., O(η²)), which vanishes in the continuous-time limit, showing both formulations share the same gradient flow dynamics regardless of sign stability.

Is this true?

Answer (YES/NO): NO